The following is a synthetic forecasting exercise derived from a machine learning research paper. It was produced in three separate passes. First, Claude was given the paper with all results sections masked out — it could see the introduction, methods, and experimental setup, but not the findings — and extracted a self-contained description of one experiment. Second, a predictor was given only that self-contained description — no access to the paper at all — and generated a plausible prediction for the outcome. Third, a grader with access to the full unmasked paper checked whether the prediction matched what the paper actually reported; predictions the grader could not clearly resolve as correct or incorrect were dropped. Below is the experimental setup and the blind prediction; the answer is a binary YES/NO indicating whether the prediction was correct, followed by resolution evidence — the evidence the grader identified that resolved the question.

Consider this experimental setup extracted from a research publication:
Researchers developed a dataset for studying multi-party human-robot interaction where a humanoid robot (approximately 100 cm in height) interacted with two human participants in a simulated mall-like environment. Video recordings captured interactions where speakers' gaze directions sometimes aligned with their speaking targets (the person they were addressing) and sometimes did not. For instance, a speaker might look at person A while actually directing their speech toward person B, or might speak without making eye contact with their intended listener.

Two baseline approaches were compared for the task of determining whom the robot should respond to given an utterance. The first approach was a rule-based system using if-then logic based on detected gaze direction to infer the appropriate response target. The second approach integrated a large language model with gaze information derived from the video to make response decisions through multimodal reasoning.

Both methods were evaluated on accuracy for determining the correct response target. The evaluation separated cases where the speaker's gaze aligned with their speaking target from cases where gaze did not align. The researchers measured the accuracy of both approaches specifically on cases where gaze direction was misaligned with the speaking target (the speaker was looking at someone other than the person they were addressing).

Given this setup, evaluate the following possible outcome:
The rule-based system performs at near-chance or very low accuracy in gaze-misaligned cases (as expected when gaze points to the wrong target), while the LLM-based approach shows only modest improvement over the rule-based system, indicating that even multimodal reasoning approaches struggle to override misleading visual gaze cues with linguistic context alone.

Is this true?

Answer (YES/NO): NO